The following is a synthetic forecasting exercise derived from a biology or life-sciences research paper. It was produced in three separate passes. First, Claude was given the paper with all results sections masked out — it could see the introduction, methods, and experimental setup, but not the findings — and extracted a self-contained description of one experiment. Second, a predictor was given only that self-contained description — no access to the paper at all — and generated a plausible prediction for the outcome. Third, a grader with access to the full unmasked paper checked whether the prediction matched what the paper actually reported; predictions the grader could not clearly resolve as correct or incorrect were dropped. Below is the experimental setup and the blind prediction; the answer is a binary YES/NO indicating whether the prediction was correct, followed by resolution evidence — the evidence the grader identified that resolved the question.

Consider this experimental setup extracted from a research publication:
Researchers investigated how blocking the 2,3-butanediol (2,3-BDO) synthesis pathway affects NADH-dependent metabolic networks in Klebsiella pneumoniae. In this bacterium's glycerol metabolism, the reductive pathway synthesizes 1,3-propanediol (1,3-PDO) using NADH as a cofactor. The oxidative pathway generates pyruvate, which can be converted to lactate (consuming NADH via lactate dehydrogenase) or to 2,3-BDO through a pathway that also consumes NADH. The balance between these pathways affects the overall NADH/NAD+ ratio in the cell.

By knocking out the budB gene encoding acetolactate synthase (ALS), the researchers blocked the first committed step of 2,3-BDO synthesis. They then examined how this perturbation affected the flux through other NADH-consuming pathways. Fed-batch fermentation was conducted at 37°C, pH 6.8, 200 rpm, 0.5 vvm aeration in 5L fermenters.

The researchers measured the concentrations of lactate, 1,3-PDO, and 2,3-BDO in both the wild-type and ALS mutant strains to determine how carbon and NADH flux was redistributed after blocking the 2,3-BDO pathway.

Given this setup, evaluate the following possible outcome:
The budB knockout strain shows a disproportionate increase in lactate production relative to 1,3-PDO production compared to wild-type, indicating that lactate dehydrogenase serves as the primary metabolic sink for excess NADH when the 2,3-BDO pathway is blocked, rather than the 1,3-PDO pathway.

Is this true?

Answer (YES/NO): YES